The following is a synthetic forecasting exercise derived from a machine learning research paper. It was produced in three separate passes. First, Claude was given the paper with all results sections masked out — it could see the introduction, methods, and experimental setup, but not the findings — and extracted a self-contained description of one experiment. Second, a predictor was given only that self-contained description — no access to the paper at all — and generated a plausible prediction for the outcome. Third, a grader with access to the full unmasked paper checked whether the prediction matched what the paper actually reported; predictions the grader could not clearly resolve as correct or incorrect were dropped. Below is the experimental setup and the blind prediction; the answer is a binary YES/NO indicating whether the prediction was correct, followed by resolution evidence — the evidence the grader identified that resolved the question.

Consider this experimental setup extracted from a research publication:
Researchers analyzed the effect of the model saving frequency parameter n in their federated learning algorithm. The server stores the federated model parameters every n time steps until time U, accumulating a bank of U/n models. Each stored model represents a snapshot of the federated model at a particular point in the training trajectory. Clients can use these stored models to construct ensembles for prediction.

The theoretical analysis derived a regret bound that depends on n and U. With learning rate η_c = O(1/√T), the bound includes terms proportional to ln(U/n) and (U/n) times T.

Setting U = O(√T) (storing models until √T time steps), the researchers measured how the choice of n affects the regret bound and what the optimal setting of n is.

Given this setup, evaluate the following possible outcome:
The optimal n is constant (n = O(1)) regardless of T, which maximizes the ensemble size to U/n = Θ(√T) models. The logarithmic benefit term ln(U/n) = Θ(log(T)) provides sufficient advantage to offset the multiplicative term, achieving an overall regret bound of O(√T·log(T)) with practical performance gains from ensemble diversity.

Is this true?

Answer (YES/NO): NO